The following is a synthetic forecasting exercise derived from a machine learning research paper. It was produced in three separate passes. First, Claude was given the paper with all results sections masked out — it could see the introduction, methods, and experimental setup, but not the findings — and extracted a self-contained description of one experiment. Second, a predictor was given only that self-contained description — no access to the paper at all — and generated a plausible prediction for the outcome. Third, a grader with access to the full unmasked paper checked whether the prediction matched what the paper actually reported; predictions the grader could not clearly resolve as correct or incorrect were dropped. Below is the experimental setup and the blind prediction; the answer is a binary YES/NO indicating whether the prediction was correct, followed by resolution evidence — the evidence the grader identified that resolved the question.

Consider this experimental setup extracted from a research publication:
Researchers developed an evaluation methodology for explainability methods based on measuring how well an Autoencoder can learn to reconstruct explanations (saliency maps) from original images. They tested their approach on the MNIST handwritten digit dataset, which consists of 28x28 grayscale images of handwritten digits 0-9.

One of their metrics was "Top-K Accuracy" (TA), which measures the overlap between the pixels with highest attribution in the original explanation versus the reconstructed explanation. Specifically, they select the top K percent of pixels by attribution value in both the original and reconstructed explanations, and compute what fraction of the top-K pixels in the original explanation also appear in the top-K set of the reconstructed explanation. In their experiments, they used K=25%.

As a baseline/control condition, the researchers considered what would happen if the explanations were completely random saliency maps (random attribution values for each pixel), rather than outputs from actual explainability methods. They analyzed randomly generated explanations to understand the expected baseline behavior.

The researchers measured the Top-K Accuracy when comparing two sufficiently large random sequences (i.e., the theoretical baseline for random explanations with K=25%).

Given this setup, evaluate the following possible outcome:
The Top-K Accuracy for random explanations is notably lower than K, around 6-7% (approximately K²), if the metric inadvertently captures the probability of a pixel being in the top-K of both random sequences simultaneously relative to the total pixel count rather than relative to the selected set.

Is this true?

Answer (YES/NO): NO